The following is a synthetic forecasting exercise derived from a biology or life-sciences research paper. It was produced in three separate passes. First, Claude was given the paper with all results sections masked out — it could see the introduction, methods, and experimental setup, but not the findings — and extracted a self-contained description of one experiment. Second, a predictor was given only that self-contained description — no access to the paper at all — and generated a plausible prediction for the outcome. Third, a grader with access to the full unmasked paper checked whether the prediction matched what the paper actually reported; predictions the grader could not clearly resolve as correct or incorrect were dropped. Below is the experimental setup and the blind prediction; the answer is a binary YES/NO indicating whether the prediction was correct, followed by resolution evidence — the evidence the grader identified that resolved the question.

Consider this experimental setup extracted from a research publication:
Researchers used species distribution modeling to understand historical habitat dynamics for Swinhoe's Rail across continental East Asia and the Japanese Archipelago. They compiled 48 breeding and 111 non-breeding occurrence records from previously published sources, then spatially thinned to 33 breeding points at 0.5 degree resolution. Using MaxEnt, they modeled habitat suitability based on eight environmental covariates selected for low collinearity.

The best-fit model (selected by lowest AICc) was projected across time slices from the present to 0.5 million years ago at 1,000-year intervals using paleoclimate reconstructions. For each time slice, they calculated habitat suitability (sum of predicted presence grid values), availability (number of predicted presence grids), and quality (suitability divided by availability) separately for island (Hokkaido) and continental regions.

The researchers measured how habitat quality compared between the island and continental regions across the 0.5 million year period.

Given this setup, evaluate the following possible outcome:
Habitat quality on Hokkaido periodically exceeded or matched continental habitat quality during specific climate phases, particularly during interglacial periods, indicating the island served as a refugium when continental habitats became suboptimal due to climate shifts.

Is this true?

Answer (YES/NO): NO